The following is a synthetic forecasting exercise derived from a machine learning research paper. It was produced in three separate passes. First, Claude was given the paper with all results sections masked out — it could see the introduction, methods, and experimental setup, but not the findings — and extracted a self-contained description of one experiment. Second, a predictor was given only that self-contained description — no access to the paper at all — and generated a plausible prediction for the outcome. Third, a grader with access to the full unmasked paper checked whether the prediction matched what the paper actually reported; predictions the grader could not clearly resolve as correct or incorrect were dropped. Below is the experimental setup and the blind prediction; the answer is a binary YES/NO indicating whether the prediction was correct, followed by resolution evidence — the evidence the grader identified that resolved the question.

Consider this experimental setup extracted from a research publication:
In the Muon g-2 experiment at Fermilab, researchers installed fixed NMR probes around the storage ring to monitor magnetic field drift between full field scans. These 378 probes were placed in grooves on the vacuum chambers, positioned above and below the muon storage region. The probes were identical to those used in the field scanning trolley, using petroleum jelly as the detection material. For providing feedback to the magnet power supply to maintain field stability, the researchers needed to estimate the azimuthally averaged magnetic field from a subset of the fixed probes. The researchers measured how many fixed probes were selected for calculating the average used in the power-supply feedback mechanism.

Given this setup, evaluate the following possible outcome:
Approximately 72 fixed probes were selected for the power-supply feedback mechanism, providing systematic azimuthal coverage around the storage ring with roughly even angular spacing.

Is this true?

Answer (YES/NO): NO